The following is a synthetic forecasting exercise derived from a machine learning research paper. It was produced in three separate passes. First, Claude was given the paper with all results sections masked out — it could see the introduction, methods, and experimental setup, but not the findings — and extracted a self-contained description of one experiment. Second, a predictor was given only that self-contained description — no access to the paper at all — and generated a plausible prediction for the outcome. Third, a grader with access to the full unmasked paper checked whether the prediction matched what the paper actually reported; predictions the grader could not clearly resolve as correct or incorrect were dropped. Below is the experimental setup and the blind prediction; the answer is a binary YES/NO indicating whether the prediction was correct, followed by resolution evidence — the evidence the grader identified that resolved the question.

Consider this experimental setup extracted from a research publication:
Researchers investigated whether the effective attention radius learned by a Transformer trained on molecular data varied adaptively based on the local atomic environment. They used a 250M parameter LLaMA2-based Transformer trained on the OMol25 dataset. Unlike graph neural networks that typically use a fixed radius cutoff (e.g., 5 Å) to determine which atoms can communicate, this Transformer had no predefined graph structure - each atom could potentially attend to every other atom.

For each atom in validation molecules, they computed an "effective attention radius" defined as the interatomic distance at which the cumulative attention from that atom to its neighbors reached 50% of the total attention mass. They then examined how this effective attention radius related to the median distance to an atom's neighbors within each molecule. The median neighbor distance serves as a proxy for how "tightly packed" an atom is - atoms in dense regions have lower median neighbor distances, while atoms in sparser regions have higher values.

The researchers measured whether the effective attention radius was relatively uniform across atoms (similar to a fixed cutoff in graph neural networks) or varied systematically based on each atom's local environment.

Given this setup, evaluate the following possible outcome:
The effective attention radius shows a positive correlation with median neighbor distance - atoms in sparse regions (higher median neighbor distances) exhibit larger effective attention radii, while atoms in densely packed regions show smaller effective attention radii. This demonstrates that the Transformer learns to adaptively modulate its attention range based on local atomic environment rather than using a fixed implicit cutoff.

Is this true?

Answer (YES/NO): YES